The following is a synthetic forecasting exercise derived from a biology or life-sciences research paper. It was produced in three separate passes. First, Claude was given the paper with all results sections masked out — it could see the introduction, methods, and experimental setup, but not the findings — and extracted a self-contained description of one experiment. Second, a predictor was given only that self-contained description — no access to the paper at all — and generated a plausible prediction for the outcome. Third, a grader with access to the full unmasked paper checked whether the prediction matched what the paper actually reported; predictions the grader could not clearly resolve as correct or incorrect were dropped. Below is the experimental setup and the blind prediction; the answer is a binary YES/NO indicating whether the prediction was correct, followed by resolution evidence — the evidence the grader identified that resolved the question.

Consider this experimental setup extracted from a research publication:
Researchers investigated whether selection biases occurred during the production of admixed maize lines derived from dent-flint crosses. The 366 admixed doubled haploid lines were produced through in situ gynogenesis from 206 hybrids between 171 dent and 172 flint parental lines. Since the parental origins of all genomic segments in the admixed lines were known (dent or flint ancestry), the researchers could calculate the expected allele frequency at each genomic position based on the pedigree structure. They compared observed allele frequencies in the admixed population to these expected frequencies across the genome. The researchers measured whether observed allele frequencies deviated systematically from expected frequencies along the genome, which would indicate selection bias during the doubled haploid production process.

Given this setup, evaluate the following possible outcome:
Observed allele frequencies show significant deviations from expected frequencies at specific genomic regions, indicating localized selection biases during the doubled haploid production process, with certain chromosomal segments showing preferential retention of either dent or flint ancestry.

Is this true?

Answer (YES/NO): NO